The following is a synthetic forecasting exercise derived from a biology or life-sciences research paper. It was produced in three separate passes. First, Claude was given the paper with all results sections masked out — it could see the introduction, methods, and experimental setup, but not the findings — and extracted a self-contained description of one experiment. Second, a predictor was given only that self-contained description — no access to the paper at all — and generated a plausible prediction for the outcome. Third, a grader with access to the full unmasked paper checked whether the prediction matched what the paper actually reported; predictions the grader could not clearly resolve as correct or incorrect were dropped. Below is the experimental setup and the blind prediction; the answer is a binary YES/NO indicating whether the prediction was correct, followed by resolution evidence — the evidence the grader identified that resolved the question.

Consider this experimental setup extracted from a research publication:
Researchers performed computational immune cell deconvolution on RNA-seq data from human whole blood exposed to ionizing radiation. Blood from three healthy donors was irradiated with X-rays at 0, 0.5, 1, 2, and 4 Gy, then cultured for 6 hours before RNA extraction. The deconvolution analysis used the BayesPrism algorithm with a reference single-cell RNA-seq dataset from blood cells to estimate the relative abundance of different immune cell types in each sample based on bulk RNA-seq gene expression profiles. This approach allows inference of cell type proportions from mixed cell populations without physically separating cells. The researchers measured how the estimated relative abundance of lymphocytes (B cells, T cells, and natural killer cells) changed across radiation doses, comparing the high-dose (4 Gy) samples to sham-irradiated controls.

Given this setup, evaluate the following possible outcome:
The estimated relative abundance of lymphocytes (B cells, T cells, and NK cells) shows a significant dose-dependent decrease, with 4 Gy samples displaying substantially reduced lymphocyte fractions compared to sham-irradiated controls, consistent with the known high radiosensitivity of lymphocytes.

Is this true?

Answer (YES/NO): NO